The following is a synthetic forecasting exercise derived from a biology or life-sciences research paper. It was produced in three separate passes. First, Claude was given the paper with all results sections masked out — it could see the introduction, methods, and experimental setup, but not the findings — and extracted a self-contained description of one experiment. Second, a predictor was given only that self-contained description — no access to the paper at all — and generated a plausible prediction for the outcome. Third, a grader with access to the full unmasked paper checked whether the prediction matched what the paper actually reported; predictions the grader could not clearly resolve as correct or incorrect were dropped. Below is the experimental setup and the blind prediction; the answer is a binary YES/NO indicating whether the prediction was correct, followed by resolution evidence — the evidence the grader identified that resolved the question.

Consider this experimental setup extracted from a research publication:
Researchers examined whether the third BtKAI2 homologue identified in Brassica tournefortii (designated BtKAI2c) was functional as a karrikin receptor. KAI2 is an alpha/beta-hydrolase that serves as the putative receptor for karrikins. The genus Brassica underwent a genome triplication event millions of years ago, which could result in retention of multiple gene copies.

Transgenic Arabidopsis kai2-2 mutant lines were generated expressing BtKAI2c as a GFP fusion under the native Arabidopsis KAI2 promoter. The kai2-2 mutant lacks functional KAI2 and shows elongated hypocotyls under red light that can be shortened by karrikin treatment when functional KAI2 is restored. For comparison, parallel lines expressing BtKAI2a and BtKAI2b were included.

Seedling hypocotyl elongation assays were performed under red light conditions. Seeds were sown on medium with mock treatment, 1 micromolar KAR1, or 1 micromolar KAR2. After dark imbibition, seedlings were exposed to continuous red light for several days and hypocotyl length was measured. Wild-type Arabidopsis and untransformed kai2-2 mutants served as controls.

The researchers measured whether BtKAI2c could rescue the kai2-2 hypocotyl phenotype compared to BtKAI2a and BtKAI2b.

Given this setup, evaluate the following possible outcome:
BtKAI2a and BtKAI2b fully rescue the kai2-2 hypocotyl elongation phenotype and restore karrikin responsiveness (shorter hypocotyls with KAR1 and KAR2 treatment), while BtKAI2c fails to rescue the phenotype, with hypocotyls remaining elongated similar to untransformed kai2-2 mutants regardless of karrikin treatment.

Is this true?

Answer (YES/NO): YES